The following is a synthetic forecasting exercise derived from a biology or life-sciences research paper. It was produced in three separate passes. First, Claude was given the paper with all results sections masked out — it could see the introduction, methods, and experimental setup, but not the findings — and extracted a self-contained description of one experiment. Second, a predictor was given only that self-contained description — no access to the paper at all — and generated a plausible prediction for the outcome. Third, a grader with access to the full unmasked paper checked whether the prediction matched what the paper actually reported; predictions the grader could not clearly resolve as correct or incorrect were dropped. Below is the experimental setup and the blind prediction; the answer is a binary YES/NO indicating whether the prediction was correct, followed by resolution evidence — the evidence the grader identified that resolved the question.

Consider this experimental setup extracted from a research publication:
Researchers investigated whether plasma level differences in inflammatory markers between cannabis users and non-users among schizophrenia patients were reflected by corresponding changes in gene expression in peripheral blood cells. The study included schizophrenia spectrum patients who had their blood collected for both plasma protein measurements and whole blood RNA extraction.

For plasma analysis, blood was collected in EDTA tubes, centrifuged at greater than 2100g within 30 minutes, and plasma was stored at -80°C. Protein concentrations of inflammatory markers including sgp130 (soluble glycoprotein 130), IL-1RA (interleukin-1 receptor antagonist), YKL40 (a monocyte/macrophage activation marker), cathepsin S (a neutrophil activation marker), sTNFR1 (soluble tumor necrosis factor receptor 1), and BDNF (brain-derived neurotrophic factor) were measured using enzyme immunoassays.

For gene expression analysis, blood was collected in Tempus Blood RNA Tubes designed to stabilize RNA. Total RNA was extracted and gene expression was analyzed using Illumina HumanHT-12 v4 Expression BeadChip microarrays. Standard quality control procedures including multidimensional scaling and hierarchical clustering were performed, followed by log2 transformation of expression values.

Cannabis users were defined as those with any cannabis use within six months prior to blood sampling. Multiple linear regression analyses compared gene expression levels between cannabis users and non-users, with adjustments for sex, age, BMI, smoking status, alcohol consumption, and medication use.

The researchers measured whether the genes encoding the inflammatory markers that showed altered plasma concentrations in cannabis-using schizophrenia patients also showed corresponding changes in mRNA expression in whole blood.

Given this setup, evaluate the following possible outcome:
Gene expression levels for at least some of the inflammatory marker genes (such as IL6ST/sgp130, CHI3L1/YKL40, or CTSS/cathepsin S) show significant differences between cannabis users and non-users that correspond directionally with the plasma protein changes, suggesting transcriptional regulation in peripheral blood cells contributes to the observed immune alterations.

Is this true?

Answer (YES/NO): NO